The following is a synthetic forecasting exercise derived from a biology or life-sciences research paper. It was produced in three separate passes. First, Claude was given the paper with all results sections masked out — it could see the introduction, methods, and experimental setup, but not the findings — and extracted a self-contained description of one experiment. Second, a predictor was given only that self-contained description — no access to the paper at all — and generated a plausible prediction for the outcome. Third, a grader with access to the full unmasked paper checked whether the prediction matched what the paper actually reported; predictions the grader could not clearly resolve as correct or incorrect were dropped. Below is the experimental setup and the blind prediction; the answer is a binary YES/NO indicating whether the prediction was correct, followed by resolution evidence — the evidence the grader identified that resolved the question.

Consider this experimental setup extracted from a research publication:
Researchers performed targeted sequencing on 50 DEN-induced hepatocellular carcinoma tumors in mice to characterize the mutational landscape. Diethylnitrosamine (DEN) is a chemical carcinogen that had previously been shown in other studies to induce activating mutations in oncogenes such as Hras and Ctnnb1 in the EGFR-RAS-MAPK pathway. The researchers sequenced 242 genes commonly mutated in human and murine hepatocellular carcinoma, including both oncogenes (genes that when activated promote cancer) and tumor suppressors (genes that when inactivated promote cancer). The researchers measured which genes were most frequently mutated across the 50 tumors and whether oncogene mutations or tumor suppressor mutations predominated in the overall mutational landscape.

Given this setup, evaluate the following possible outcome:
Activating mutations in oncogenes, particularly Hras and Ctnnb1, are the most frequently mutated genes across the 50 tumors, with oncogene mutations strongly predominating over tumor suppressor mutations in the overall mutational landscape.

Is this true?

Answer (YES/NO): NO